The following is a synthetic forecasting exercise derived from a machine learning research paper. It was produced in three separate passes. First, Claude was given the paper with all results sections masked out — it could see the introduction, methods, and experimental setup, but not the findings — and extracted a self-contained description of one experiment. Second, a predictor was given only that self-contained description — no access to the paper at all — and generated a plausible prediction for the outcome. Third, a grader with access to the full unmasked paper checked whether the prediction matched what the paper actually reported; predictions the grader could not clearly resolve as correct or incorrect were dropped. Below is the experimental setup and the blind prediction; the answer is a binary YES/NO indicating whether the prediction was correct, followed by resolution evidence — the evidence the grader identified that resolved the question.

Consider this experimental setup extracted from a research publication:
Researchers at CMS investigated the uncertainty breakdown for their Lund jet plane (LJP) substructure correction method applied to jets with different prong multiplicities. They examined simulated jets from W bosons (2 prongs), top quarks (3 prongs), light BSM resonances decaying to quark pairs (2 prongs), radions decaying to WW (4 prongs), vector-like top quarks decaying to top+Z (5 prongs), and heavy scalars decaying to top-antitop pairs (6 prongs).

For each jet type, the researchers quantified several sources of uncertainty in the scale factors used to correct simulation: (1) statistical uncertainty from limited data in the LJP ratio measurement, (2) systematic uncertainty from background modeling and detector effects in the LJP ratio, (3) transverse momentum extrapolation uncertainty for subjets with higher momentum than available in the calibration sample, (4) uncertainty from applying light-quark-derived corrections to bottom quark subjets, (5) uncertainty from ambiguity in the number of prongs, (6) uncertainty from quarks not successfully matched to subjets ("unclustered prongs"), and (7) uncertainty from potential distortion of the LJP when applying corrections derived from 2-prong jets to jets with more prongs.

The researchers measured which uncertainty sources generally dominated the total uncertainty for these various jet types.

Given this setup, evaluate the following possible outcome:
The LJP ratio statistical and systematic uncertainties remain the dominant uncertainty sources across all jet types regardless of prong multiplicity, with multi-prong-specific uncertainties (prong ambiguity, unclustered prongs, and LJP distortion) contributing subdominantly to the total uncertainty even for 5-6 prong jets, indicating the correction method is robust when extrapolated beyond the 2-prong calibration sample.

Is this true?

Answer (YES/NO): NO